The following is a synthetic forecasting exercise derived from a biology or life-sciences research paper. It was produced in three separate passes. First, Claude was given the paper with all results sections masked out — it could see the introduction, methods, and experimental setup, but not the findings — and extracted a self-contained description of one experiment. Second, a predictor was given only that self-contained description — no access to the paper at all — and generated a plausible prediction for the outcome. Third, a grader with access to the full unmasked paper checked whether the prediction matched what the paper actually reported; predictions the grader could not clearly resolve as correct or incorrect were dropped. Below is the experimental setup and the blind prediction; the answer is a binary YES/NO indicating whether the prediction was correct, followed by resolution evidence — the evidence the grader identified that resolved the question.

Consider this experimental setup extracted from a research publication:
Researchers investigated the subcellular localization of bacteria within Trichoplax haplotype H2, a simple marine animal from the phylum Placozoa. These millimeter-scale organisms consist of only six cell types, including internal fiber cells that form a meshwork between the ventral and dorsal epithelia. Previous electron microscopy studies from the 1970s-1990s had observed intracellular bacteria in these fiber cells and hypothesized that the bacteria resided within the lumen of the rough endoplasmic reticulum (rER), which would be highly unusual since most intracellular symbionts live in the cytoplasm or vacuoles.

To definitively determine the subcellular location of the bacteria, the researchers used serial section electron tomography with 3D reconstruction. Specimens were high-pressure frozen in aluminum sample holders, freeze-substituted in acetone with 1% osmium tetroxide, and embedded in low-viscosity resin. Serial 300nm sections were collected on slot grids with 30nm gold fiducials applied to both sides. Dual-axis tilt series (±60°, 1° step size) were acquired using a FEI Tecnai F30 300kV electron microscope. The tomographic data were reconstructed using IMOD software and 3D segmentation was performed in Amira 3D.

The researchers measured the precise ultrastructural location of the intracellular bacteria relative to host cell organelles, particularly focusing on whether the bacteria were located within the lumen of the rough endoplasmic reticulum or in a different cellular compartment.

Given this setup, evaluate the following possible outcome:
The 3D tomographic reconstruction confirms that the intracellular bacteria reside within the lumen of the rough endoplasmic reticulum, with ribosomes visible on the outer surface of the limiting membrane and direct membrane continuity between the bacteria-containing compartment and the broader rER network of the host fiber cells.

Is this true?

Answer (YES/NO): YES